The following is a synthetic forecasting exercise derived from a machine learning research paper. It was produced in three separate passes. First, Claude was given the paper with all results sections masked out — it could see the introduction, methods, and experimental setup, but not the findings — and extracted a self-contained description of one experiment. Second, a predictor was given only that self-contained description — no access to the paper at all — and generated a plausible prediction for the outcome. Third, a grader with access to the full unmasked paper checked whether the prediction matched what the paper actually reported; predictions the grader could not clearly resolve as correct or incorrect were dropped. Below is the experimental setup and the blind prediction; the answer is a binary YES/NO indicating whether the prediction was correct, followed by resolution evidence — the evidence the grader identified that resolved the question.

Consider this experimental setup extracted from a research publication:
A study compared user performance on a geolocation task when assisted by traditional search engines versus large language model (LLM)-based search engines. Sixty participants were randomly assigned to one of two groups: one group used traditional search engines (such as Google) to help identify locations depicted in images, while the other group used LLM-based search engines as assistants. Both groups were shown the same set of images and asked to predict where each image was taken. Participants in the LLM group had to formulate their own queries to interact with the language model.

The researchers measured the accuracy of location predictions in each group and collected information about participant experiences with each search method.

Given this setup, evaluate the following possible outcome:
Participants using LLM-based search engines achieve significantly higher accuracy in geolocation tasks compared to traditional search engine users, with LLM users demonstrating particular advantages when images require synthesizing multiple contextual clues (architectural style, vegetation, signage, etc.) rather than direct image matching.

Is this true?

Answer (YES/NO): NO